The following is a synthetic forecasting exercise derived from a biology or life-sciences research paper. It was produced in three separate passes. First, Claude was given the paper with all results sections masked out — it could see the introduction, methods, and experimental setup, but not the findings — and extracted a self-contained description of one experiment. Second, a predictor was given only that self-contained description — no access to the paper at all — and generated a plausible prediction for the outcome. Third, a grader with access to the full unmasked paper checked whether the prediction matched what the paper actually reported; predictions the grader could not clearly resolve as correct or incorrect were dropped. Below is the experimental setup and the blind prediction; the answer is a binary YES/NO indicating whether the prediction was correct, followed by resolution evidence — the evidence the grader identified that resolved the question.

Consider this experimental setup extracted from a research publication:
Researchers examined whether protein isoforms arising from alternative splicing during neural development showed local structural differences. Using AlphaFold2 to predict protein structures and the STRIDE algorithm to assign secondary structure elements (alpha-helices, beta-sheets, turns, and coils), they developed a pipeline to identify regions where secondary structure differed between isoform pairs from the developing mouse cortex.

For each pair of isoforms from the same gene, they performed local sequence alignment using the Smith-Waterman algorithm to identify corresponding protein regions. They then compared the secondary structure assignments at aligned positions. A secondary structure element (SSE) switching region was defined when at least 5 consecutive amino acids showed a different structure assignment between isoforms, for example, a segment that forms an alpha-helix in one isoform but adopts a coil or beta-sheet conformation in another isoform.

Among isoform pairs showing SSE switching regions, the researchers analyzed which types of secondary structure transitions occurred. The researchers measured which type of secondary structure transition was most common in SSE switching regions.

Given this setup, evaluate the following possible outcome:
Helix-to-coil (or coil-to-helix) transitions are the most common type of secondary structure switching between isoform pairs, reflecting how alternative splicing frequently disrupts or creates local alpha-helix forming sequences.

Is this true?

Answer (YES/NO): YES